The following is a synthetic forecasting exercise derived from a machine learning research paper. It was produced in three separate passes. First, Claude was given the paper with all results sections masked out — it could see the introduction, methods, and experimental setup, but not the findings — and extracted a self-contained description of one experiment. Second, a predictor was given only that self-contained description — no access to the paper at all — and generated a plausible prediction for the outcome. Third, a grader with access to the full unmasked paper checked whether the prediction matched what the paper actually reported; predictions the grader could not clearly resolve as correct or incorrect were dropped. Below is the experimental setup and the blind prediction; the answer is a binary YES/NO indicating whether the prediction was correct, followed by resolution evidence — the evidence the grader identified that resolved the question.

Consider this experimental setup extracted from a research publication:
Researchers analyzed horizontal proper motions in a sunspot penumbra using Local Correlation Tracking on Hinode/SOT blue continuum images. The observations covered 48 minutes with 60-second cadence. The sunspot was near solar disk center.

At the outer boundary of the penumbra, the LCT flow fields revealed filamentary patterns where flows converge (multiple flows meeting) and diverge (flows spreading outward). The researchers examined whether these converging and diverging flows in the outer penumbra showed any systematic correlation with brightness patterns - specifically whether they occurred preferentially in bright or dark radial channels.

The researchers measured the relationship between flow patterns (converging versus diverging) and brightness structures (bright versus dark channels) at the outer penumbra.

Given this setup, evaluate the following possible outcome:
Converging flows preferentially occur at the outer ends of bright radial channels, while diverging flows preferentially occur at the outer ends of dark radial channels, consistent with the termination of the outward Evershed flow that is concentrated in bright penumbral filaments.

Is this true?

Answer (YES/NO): NO